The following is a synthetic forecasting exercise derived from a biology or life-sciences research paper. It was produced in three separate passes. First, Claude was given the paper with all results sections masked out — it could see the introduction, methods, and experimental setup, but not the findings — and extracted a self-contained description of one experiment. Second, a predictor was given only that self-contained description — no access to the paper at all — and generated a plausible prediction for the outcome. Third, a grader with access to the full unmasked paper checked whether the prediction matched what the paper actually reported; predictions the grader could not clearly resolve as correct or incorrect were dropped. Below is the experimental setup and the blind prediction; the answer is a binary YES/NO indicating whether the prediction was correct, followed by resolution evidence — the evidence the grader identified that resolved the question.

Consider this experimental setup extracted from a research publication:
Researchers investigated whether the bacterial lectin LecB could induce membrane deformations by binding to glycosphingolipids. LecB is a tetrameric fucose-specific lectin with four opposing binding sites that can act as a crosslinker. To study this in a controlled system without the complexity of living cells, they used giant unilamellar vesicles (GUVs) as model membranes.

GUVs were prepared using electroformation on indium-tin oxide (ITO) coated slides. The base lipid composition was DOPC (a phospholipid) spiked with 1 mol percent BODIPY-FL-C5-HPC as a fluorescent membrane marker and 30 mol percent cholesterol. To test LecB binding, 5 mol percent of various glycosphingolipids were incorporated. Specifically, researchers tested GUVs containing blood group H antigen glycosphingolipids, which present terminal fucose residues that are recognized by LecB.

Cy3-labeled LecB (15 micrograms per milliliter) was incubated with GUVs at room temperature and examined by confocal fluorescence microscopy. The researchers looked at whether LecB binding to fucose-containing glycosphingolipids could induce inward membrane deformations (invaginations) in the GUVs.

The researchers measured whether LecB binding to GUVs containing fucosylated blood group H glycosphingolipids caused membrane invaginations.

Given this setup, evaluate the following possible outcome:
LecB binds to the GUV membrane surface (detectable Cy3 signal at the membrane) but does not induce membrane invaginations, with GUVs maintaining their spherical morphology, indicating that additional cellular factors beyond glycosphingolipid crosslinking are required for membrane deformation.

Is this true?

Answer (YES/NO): NO